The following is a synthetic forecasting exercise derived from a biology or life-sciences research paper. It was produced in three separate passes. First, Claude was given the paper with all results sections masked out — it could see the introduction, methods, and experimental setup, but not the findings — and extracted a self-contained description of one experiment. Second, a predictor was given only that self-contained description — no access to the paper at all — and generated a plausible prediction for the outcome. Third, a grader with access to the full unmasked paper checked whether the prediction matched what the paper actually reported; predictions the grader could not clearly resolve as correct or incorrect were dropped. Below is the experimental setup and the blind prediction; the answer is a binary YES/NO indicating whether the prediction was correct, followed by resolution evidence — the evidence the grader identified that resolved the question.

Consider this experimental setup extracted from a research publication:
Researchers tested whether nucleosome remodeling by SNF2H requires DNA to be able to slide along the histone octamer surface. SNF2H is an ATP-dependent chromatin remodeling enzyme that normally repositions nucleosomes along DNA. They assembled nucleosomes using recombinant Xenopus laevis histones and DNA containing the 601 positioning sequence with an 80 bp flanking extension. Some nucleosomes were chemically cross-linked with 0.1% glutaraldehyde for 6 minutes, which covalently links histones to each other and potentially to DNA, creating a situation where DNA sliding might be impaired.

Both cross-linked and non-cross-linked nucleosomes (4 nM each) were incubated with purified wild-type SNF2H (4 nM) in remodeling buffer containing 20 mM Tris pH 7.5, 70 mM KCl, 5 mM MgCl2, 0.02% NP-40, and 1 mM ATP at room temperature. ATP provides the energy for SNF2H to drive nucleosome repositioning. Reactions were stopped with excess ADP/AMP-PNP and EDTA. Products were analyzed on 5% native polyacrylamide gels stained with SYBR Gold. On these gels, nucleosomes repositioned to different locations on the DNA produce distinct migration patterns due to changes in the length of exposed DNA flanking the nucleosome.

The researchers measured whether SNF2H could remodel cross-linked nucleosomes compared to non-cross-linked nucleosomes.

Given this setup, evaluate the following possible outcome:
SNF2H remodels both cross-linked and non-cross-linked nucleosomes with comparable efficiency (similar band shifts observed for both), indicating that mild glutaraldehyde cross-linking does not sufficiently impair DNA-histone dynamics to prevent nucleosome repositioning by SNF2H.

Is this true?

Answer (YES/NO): NO